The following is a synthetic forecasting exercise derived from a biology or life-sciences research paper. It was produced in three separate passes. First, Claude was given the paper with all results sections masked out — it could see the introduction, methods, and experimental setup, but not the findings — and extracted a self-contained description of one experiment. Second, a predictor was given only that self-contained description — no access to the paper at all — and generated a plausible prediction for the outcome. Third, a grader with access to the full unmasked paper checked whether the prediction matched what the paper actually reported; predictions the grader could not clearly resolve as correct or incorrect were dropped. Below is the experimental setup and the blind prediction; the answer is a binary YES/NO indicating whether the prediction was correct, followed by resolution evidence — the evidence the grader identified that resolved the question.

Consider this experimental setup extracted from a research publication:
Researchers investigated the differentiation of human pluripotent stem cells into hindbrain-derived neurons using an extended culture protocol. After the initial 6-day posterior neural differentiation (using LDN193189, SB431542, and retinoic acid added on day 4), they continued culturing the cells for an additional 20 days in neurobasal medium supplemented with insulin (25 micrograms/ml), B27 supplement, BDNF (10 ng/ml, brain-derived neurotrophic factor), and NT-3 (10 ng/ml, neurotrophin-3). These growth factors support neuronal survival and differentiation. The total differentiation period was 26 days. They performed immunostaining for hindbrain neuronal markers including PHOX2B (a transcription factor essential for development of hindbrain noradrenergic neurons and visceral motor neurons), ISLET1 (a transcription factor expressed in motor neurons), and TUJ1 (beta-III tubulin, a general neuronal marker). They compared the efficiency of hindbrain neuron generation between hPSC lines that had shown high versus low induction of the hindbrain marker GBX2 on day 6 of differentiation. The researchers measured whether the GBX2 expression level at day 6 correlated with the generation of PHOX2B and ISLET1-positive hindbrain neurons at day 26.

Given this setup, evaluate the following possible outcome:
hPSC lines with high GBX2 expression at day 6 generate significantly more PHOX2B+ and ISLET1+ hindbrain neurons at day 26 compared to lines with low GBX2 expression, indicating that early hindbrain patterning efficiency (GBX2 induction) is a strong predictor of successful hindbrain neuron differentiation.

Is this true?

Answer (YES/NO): YES